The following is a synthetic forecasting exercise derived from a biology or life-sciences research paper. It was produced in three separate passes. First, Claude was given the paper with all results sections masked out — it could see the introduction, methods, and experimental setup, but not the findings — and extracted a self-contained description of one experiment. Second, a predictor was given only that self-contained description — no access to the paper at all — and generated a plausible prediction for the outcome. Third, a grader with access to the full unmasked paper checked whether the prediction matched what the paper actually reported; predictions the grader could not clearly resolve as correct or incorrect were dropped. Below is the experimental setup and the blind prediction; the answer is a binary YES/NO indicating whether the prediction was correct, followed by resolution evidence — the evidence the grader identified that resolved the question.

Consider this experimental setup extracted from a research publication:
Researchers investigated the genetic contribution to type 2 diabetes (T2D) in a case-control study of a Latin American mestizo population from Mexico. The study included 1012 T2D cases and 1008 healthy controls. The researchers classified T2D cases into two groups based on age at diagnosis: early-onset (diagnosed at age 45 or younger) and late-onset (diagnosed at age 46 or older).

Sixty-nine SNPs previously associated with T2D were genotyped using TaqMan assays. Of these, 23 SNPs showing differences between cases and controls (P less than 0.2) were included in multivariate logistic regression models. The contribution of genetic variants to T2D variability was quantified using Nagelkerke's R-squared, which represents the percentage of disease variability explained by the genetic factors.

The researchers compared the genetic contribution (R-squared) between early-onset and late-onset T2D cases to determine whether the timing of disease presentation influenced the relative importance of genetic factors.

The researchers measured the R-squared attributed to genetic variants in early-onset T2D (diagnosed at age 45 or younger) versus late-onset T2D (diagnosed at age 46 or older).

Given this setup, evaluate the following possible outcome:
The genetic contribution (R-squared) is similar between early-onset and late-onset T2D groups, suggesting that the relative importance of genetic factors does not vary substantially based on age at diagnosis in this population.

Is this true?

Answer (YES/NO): NO